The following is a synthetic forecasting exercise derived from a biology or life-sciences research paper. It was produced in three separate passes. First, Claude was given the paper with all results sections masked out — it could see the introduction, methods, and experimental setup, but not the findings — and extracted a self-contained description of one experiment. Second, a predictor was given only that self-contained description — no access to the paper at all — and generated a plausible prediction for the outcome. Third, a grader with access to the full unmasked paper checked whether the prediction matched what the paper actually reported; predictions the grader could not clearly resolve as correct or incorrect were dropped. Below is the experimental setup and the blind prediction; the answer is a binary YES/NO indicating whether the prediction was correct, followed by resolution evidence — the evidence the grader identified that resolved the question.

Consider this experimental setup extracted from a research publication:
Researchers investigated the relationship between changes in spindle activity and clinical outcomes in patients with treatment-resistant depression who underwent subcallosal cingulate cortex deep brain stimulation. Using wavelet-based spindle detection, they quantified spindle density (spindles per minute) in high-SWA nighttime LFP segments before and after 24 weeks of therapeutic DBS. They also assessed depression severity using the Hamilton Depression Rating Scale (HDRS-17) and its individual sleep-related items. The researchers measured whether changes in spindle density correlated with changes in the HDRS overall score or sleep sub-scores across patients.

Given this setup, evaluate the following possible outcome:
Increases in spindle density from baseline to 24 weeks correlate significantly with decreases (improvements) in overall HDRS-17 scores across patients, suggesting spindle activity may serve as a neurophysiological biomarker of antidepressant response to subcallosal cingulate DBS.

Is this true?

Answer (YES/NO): NO